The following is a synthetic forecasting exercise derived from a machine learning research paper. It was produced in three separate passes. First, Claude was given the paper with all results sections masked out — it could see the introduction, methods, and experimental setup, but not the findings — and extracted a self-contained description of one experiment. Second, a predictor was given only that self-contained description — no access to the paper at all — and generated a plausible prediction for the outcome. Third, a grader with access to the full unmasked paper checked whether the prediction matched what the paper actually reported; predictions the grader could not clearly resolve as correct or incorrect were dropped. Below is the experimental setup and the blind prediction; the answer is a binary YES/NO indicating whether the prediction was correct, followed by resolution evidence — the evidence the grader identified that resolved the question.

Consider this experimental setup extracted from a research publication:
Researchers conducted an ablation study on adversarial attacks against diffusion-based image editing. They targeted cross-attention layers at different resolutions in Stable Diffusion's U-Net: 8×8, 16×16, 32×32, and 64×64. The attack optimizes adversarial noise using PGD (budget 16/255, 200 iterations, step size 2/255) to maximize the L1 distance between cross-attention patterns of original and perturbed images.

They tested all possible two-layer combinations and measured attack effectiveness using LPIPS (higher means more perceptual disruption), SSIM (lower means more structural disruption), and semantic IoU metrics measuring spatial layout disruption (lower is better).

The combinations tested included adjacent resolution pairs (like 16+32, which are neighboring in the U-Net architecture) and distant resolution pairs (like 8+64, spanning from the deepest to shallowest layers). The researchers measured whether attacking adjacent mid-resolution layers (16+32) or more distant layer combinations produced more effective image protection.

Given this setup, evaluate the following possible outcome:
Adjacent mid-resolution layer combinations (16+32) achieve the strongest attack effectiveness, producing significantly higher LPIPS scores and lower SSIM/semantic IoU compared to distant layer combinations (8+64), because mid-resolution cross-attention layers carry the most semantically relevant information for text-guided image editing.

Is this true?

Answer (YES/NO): YES